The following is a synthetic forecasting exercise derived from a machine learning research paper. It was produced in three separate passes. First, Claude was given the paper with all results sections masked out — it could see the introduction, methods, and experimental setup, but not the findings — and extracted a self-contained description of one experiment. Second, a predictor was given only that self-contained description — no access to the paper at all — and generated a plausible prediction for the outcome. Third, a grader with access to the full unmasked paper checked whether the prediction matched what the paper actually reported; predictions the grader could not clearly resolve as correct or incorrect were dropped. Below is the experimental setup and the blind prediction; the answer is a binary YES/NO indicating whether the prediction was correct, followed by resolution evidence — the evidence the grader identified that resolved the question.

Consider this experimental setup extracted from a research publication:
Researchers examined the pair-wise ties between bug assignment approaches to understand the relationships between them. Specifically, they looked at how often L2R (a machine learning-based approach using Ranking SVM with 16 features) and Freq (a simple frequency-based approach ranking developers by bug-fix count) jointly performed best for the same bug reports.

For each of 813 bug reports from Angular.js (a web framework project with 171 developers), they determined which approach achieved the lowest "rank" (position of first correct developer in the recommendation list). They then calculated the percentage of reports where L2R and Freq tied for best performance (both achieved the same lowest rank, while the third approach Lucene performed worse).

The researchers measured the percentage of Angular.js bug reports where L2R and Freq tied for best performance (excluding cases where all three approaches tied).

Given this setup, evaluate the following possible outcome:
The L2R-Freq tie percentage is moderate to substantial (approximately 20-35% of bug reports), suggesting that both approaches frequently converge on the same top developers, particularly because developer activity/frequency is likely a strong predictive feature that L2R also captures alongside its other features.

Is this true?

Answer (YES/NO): YES